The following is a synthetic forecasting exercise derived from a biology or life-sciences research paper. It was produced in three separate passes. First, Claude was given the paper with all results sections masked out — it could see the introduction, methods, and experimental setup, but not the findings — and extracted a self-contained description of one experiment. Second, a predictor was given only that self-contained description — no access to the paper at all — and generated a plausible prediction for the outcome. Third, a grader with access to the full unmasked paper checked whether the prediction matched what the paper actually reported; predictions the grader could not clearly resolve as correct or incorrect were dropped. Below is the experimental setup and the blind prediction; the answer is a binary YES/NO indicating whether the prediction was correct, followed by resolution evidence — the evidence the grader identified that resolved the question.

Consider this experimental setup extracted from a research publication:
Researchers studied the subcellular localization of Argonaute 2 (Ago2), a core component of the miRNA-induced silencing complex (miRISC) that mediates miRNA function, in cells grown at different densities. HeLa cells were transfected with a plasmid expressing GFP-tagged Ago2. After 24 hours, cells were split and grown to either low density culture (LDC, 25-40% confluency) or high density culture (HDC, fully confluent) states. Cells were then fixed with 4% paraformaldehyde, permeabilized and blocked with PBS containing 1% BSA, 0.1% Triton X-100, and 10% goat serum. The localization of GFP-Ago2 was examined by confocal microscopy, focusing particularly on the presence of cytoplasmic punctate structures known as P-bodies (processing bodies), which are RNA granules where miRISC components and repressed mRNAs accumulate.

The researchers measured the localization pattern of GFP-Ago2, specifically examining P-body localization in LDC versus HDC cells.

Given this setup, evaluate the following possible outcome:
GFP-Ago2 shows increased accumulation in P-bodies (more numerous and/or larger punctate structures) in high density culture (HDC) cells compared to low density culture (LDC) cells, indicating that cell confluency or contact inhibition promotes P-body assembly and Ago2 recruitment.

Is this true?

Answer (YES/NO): NO